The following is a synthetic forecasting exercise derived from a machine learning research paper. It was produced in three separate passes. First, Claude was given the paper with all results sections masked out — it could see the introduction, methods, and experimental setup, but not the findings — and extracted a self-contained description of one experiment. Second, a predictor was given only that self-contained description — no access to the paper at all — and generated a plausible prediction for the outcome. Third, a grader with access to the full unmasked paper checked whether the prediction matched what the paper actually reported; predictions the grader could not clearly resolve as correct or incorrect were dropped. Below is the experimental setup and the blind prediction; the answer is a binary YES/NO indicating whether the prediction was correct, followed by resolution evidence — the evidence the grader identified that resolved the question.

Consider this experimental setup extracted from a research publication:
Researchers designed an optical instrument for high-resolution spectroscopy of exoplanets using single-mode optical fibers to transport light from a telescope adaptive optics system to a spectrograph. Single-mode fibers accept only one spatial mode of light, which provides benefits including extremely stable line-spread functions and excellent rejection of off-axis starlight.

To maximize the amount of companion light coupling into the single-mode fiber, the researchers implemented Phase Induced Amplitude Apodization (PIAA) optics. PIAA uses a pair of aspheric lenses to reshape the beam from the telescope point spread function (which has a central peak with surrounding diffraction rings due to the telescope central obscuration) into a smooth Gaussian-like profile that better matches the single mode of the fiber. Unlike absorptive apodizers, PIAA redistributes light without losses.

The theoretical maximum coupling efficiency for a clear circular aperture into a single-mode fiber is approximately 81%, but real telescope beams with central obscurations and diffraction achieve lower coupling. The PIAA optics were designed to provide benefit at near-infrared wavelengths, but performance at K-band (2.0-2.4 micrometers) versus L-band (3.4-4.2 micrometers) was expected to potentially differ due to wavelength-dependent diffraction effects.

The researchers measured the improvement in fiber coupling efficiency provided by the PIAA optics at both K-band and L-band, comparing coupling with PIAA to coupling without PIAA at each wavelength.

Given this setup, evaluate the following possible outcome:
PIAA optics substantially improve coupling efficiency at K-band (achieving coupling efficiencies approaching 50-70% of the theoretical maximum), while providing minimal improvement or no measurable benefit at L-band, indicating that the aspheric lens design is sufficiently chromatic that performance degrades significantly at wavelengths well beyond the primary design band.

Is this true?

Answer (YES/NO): NO